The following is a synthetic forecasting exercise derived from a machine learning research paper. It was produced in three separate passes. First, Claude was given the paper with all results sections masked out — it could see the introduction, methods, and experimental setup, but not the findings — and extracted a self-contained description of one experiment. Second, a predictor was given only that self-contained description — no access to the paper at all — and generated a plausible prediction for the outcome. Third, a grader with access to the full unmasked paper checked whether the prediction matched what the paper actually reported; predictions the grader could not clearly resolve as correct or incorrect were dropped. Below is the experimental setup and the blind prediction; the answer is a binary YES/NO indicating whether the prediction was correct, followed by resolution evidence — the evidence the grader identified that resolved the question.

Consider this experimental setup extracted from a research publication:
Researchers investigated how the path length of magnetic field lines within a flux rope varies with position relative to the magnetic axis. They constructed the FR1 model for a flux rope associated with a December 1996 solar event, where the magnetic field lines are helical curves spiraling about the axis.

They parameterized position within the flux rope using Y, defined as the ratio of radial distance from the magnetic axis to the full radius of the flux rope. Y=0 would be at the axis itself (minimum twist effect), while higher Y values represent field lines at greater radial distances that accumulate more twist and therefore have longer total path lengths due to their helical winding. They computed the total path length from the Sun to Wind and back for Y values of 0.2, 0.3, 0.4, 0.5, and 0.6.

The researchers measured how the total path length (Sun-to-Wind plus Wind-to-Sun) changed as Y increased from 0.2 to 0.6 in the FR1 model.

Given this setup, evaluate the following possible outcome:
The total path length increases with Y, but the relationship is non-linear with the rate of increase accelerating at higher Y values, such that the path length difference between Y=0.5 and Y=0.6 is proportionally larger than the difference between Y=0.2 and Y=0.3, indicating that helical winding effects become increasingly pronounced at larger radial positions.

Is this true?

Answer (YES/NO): YES